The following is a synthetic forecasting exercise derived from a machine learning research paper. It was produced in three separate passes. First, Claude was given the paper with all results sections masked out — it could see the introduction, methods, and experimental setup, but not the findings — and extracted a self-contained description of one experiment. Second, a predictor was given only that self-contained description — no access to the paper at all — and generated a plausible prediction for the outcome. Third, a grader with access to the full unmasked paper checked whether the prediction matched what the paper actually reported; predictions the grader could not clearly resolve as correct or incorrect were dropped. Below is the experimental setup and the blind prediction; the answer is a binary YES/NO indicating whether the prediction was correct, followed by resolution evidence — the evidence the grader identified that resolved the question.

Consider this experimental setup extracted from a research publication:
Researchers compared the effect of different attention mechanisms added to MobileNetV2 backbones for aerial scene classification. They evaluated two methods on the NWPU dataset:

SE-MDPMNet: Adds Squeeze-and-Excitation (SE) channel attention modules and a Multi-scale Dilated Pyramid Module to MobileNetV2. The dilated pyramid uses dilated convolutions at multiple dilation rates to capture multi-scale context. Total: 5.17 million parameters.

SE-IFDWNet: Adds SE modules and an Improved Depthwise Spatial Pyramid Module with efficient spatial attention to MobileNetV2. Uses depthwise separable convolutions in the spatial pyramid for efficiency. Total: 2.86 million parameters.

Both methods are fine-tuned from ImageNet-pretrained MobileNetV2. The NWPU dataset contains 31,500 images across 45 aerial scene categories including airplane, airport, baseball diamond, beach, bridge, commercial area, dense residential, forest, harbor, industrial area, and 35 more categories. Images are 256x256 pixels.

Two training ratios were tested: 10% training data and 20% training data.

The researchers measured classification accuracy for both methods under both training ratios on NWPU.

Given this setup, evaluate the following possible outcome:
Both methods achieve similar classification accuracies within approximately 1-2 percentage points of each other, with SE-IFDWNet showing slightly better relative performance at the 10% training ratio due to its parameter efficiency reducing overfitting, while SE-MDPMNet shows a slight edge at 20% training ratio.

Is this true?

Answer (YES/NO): NO